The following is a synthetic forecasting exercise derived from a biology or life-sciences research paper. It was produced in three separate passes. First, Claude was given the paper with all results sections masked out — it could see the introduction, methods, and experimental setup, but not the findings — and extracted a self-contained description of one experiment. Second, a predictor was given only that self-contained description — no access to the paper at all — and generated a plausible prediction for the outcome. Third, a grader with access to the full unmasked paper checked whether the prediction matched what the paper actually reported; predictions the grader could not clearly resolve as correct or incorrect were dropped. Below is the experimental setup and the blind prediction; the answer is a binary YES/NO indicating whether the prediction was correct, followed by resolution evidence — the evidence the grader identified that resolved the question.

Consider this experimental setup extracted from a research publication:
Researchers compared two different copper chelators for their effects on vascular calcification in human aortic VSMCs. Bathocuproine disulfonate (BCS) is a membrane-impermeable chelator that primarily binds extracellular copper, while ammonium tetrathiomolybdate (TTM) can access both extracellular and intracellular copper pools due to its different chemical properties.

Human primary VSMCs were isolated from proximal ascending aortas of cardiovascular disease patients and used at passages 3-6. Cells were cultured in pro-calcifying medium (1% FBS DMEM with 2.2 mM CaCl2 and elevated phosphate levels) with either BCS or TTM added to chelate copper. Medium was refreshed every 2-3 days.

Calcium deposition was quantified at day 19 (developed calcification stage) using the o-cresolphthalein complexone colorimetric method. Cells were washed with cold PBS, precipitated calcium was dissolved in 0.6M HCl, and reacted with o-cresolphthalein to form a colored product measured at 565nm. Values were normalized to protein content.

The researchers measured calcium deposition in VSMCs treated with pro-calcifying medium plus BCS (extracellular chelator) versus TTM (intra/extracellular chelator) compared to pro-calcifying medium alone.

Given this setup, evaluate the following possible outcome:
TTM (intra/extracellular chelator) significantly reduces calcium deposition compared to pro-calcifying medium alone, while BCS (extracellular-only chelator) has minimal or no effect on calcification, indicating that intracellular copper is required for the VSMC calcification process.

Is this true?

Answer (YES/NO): NO